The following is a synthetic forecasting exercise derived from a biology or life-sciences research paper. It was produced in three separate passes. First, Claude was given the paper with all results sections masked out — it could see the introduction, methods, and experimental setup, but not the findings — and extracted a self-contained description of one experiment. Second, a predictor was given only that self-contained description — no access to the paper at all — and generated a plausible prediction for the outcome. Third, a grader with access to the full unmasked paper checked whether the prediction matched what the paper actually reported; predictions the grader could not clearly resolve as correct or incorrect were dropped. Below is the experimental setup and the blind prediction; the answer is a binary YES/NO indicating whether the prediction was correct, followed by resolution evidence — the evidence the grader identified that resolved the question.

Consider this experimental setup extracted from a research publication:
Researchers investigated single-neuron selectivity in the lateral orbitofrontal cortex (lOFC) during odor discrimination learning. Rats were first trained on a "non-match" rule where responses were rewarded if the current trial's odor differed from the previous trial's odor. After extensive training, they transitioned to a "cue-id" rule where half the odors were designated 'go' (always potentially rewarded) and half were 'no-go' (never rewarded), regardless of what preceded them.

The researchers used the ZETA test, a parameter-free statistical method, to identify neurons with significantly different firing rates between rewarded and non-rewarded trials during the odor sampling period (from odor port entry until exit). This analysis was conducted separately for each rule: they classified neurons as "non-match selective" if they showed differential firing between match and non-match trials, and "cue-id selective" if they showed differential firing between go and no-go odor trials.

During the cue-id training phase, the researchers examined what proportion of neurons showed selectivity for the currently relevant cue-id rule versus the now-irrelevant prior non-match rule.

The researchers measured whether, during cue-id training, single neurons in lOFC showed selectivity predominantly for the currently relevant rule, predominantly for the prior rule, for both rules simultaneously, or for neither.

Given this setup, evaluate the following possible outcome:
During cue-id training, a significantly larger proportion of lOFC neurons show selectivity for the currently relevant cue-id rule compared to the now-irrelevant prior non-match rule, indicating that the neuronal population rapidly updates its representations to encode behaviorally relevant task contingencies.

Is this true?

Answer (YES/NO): YES